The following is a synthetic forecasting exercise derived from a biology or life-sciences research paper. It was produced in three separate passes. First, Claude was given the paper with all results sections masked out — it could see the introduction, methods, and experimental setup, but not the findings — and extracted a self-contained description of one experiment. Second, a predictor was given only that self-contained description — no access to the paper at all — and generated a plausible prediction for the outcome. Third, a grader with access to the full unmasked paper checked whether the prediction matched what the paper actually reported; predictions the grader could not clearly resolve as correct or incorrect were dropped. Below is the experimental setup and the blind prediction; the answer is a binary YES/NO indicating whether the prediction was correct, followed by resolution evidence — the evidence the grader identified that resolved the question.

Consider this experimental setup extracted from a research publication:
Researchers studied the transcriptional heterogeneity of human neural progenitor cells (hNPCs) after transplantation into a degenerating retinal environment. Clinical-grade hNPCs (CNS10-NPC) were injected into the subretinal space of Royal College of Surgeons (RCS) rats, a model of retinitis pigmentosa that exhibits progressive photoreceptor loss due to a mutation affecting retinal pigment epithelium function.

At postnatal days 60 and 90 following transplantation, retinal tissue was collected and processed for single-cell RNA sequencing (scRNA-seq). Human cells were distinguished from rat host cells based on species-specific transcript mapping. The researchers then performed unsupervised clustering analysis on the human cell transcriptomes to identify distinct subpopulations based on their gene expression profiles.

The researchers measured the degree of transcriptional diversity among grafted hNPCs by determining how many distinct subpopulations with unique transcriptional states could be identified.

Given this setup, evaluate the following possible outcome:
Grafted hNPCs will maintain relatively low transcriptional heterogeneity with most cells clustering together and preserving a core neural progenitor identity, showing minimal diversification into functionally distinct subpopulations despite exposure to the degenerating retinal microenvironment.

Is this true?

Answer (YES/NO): NO